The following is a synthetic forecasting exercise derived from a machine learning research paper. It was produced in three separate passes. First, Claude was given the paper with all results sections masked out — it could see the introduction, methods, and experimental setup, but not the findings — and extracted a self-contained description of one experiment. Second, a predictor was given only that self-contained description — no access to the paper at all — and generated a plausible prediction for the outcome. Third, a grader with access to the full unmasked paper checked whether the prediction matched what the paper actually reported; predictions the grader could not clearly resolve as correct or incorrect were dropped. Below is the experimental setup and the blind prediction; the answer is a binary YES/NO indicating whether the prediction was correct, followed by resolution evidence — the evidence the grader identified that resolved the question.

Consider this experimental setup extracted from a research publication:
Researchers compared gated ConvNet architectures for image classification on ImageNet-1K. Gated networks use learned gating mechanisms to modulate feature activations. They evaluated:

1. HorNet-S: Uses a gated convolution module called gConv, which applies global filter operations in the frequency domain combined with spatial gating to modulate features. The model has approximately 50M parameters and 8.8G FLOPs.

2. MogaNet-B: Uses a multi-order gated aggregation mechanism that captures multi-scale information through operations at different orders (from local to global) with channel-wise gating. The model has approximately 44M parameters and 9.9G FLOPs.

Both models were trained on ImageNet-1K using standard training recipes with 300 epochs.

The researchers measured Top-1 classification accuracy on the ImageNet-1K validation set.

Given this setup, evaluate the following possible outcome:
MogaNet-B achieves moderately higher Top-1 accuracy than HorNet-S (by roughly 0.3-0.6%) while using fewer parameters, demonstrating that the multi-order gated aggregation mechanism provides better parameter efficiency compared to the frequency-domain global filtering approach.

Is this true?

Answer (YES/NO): YES